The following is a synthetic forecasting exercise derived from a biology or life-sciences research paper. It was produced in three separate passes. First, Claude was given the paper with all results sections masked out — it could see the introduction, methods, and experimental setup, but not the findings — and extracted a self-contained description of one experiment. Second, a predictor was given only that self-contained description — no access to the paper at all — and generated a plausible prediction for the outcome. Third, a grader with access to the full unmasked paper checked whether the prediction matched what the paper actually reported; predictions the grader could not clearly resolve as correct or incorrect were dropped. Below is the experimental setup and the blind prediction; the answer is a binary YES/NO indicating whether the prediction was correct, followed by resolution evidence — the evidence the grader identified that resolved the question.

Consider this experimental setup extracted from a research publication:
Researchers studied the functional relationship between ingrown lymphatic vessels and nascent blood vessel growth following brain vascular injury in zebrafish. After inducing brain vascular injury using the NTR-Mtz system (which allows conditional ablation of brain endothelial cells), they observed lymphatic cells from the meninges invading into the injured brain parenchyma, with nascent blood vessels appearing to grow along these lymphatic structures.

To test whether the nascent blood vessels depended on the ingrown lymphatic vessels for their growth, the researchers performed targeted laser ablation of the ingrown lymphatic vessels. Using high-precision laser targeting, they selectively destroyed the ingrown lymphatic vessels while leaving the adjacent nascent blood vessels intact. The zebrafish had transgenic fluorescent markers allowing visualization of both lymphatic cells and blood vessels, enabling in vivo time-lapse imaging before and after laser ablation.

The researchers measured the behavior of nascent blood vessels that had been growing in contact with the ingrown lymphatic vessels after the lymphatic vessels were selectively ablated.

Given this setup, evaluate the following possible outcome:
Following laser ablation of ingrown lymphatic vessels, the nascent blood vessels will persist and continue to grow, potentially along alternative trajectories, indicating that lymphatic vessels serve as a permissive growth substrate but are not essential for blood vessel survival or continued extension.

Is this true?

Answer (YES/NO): NO